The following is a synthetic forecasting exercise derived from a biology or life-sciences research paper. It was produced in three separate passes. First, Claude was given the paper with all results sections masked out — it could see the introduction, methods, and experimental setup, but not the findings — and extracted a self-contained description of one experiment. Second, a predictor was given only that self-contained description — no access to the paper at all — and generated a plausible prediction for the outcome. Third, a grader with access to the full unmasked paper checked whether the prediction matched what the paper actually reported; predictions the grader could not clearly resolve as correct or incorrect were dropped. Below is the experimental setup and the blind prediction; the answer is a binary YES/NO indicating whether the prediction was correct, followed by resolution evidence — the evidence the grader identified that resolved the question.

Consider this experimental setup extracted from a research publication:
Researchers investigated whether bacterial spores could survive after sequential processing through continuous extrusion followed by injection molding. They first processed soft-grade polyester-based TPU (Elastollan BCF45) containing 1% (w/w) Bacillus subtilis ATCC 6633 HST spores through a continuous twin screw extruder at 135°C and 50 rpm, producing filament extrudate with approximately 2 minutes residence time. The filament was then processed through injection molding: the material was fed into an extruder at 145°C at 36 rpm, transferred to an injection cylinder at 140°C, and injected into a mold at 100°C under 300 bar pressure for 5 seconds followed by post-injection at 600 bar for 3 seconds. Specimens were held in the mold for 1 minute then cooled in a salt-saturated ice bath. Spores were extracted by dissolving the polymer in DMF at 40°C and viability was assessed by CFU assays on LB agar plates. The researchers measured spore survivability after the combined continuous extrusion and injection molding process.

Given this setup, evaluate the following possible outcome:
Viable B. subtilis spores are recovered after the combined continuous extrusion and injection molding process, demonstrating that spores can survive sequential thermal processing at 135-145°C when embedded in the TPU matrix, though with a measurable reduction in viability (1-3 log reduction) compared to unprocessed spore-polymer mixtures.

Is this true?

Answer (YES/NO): NO